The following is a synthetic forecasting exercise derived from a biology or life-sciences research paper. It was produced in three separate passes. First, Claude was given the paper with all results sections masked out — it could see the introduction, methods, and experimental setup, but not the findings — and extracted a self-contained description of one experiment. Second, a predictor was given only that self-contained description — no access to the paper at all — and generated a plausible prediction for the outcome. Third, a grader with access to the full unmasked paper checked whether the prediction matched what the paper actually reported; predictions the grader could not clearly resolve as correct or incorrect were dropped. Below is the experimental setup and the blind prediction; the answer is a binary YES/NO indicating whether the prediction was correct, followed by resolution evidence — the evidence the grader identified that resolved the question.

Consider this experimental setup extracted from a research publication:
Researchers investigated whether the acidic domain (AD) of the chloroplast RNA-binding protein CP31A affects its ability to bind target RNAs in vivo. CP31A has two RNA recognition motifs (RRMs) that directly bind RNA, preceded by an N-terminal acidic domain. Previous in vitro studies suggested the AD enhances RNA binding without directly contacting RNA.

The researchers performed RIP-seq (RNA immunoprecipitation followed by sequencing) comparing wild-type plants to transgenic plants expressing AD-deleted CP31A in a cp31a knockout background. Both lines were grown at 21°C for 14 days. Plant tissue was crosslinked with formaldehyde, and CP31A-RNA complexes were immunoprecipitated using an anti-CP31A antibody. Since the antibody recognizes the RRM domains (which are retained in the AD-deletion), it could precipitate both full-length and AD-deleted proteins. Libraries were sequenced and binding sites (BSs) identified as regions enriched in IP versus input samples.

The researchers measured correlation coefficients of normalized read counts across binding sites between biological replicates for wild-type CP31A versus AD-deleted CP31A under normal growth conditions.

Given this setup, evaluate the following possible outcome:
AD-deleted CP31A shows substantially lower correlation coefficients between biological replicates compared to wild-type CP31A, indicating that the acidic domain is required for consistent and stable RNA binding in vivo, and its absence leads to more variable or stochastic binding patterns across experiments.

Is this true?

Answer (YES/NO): NO